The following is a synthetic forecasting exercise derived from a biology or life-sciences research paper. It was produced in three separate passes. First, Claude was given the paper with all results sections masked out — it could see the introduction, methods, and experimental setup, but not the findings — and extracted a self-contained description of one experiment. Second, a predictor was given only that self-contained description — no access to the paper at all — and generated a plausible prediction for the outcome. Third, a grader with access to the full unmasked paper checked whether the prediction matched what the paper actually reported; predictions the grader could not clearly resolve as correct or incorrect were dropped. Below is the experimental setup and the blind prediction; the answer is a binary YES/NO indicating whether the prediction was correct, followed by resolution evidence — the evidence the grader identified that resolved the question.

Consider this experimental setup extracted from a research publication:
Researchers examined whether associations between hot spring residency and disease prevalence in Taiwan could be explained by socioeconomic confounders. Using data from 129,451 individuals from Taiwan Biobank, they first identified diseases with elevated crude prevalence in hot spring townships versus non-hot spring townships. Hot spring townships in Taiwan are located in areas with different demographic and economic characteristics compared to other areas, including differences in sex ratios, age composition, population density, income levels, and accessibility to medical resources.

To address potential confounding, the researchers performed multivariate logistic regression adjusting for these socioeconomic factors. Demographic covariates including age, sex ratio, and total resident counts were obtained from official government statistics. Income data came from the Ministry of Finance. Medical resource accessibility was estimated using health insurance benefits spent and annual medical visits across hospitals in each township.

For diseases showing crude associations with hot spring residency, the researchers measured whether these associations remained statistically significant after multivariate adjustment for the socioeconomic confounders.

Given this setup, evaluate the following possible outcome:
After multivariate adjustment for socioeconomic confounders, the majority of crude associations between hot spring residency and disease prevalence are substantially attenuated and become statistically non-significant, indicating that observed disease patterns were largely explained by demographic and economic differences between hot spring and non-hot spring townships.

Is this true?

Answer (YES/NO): NO